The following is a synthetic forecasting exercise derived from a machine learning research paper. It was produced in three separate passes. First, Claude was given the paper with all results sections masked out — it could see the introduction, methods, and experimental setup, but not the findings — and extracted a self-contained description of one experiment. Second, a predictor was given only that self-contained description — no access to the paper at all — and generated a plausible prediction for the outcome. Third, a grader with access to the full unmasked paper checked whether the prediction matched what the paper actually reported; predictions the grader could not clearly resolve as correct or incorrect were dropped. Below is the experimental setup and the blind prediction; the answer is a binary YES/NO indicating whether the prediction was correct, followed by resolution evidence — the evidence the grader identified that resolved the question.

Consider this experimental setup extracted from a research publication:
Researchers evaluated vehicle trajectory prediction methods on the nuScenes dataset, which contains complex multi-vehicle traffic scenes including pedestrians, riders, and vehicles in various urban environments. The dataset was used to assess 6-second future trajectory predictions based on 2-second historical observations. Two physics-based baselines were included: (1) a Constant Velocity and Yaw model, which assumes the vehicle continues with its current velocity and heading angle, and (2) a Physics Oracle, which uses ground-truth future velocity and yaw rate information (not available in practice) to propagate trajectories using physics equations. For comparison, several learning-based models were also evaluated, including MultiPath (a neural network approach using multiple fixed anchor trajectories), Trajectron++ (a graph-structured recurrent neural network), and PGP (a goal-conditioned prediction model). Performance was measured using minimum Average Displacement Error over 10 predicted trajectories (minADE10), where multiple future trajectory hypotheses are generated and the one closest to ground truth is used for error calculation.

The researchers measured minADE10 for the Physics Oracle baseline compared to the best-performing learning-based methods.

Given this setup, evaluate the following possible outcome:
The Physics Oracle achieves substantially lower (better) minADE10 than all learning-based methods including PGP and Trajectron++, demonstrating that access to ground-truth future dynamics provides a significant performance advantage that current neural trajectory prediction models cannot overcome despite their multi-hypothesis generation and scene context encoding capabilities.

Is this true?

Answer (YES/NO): NO